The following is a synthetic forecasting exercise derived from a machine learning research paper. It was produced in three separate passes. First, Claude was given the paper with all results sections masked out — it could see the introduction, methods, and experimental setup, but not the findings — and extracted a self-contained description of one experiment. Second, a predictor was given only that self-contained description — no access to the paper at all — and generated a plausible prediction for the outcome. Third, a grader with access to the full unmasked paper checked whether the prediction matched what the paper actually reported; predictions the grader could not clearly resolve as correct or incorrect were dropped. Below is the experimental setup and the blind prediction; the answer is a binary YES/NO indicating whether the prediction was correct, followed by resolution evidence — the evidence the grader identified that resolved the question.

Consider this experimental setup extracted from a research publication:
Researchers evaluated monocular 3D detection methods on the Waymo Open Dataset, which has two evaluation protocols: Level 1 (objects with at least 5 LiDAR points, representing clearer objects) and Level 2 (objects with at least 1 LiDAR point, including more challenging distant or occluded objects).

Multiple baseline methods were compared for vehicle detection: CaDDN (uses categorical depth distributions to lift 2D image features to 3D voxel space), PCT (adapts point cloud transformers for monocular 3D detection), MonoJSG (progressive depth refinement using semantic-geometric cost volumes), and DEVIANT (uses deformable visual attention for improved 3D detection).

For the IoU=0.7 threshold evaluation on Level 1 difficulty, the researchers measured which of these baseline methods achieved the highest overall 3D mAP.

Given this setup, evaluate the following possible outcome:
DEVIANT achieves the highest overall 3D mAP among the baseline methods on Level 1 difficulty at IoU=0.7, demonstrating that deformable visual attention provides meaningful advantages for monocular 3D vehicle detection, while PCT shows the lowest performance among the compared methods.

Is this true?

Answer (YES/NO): NO